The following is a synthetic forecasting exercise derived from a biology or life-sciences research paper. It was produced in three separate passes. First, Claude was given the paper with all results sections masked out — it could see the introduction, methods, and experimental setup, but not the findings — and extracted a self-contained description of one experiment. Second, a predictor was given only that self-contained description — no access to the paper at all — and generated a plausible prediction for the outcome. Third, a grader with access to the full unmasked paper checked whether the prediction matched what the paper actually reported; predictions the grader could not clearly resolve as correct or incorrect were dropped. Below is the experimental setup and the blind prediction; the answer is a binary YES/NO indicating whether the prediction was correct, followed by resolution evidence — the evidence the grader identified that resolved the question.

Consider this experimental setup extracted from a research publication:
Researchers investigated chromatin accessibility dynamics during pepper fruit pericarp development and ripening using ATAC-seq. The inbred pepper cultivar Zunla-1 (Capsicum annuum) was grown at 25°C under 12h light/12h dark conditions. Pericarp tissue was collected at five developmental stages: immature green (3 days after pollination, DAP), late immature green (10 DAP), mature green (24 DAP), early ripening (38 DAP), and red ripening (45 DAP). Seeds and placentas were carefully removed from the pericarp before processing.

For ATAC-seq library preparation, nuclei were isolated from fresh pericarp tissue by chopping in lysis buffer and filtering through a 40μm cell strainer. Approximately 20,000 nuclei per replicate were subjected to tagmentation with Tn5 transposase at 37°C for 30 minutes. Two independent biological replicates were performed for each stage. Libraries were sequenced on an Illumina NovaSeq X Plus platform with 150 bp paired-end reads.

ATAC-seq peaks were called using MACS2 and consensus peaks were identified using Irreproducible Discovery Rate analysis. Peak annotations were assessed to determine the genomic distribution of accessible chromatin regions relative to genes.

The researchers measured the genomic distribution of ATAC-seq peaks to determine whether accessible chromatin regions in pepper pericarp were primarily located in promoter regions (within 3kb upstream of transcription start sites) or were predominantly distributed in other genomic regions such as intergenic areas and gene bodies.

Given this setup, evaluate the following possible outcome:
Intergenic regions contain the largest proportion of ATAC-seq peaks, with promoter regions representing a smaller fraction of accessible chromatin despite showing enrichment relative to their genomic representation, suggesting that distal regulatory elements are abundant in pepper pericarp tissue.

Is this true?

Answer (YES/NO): YES